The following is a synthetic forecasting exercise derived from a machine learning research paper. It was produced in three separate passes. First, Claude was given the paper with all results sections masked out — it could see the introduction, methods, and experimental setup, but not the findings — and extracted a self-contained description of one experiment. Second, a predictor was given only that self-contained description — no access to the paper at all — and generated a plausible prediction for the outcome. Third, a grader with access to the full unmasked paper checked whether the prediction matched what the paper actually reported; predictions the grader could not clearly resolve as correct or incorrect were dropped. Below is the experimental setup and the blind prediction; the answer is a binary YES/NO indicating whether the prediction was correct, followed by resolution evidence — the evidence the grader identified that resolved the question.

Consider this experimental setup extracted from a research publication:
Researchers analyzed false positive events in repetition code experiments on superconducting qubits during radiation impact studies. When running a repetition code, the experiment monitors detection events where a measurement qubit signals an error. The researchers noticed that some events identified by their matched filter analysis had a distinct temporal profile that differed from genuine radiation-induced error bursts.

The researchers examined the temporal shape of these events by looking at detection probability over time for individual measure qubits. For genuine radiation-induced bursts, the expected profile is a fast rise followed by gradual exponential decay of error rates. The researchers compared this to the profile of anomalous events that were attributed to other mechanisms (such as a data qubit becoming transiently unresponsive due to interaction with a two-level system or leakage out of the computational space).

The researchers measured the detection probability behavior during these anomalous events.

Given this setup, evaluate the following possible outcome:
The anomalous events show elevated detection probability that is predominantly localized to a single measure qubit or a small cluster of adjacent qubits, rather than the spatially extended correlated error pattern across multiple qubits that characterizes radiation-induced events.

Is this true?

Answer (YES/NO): YES